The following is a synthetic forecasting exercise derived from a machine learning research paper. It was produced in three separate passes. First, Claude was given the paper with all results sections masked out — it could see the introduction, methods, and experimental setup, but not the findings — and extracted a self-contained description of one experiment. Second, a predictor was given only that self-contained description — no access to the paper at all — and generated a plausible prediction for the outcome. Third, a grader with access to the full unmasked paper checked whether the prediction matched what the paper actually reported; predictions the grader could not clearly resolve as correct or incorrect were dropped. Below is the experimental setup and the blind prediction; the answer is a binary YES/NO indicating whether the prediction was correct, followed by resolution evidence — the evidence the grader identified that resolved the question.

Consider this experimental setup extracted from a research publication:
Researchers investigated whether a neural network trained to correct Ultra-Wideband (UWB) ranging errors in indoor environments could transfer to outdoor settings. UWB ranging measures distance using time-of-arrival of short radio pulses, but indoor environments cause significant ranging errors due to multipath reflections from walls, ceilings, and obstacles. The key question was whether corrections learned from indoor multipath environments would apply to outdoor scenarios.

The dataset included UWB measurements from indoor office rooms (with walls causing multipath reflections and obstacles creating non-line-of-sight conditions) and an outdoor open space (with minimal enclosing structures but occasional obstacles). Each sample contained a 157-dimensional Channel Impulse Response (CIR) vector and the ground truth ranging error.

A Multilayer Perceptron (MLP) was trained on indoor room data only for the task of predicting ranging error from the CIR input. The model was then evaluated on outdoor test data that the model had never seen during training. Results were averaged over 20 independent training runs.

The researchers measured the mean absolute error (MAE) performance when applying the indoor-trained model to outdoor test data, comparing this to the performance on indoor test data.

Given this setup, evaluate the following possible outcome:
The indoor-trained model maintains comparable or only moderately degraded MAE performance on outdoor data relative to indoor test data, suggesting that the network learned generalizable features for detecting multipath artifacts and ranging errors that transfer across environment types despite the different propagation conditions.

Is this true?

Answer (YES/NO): NO